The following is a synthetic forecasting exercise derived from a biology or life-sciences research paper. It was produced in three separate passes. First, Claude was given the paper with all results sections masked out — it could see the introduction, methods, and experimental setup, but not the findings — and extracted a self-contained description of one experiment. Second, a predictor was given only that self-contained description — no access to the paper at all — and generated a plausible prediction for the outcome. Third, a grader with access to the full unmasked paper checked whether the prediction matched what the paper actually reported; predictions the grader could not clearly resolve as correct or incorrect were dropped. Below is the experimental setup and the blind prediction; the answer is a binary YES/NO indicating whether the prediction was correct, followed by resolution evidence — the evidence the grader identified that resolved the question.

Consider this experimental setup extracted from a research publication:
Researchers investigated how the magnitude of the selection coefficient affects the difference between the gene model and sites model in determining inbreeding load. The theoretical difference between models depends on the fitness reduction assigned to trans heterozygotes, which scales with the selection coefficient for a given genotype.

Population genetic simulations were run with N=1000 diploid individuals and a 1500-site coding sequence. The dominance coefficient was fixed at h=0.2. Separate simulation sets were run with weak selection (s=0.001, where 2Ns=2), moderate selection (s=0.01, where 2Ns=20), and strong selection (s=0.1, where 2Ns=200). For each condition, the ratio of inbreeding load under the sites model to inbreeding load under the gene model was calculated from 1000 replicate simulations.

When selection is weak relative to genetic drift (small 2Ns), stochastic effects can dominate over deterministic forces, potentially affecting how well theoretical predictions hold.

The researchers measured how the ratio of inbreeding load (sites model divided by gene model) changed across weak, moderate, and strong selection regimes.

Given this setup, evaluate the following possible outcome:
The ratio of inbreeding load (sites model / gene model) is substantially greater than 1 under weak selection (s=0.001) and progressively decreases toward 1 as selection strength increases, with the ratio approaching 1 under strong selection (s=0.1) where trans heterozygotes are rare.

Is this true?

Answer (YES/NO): NO